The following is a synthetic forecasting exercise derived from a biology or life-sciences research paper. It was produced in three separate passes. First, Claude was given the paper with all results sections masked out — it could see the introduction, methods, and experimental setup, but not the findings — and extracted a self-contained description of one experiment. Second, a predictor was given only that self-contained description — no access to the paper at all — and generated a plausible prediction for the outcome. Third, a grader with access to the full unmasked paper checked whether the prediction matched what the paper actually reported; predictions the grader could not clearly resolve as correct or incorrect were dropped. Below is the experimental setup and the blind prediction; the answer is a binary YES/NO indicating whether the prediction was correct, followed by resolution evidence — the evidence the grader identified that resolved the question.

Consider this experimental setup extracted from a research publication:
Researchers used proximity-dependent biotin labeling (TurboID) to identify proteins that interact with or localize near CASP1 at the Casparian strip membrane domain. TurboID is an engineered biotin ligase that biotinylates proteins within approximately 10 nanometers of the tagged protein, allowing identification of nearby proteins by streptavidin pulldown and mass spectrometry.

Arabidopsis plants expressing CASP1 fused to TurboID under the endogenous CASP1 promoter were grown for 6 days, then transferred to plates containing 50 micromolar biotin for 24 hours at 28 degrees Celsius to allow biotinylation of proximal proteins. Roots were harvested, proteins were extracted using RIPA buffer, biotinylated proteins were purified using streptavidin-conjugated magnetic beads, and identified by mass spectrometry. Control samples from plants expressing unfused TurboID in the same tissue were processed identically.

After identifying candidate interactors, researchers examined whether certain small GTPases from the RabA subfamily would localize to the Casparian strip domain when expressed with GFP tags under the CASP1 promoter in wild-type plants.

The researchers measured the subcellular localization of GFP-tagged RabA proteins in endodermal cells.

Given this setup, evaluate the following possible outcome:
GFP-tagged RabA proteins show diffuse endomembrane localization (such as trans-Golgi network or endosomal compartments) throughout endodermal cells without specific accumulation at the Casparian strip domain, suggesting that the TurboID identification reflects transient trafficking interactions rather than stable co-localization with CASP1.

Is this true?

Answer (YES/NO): NO